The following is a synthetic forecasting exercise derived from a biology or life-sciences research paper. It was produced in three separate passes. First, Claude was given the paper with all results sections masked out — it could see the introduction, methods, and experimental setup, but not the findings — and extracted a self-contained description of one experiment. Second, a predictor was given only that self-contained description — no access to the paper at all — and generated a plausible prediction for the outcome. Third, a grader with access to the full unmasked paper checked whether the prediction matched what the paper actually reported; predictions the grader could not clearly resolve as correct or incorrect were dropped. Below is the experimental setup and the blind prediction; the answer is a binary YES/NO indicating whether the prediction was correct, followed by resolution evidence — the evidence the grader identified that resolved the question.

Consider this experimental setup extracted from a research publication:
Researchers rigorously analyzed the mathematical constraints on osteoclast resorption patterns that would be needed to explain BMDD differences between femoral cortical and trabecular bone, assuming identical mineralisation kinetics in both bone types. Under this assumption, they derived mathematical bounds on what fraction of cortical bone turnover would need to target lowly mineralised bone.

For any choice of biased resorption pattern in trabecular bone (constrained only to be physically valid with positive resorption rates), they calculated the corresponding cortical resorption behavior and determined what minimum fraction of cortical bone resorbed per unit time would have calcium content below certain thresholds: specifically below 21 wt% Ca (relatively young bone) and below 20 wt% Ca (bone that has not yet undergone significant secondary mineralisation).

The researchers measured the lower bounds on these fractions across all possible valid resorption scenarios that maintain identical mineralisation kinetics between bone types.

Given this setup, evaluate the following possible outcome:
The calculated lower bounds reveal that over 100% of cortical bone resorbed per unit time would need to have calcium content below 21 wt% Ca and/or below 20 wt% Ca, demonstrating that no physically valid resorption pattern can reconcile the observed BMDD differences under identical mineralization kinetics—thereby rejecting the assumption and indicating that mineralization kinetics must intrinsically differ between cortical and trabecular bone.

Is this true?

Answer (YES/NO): NO